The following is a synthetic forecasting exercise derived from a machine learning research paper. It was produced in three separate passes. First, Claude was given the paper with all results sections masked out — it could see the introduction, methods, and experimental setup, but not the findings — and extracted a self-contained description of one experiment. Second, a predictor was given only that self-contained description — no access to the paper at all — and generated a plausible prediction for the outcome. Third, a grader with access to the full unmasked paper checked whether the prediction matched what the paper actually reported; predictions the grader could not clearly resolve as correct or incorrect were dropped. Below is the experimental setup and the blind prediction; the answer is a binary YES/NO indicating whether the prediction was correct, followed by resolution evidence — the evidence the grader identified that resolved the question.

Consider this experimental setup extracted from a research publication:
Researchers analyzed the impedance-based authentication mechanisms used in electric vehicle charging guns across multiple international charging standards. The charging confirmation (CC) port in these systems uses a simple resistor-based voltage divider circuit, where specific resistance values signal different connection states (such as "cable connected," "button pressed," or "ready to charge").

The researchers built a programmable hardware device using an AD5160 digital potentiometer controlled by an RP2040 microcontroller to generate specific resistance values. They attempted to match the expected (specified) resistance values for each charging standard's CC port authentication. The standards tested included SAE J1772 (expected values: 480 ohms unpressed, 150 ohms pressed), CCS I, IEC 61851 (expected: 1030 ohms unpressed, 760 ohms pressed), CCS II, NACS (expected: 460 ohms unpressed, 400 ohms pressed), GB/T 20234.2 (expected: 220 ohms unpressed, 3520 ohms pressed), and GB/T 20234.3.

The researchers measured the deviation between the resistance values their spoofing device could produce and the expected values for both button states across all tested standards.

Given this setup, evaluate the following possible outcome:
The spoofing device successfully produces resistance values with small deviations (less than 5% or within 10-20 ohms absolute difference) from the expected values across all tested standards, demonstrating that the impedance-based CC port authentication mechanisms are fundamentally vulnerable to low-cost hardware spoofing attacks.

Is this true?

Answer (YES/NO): YES